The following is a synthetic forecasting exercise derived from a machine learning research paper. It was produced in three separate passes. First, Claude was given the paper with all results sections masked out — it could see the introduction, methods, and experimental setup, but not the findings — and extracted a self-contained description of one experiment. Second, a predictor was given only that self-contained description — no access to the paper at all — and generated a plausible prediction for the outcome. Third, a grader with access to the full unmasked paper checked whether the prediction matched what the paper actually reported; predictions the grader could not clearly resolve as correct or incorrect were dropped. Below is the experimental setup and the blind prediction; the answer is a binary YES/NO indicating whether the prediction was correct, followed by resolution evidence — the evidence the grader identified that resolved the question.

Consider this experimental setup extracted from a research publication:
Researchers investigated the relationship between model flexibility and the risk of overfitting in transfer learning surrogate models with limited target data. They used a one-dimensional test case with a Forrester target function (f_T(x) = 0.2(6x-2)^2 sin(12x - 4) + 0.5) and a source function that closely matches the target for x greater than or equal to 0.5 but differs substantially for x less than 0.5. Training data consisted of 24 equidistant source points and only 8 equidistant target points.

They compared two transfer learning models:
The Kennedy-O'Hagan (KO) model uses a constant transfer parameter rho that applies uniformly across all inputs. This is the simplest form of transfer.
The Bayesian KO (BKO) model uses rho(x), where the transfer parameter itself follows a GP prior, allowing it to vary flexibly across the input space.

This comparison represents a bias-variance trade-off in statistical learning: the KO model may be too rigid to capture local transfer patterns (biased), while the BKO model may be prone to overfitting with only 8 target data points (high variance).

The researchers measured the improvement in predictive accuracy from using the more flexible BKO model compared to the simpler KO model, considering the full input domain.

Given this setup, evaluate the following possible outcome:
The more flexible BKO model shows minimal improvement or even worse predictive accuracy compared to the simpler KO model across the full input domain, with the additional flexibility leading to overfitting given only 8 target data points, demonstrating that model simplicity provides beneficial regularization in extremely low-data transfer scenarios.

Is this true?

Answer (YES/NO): NO